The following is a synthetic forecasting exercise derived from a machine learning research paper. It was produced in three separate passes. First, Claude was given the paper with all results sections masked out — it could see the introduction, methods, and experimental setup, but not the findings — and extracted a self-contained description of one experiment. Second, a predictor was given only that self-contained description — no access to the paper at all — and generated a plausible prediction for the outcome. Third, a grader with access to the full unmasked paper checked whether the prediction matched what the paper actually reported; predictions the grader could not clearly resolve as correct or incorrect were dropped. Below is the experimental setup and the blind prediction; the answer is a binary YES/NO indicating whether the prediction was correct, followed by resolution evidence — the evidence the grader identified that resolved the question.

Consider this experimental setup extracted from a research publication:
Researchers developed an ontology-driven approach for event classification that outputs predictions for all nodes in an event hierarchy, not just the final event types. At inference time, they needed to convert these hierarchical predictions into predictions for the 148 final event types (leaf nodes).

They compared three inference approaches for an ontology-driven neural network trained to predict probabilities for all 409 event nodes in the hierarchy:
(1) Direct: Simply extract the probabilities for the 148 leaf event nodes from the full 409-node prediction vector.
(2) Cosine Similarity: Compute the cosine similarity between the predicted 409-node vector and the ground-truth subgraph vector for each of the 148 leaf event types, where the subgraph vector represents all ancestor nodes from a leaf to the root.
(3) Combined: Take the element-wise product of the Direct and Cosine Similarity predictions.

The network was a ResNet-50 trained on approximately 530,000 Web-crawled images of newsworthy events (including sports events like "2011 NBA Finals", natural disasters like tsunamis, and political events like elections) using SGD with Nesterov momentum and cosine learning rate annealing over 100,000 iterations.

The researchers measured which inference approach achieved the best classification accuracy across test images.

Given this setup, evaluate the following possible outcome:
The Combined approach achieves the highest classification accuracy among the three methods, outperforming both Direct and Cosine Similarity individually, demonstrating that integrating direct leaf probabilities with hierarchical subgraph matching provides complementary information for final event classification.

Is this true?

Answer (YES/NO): YES